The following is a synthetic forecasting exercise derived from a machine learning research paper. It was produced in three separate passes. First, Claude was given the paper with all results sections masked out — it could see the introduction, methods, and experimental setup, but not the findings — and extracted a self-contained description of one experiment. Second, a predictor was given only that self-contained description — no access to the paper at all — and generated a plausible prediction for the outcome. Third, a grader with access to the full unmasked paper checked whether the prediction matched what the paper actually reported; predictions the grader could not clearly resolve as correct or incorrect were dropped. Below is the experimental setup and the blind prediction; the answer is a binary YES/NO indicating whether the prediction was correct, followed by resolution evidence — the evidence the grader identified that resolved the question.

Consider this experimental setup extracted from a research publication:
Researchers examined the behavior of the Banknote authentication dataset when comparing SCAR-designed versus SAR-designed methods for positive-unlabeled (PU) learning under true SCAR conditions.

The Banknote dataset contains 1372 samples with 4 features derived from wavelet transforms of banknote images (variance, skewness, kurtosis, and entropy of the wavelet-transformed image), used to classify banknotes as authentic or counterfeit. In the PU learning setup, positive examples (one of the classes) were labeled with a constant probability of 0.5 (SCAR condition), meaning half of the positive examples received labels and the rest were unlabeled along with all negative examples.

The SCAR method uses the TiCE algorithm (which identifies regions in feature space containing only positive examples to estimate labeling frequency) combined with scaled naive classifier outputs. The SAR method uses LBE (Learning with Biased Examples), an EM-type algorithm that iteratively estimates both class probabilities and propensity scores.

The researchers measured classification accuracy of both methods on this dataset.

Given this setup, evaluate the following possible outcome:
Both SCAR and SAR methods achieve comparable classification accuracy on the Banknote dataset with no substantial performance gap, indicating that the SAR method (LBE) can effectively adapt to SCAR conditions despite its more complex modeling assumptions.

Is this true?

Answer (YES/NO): YES